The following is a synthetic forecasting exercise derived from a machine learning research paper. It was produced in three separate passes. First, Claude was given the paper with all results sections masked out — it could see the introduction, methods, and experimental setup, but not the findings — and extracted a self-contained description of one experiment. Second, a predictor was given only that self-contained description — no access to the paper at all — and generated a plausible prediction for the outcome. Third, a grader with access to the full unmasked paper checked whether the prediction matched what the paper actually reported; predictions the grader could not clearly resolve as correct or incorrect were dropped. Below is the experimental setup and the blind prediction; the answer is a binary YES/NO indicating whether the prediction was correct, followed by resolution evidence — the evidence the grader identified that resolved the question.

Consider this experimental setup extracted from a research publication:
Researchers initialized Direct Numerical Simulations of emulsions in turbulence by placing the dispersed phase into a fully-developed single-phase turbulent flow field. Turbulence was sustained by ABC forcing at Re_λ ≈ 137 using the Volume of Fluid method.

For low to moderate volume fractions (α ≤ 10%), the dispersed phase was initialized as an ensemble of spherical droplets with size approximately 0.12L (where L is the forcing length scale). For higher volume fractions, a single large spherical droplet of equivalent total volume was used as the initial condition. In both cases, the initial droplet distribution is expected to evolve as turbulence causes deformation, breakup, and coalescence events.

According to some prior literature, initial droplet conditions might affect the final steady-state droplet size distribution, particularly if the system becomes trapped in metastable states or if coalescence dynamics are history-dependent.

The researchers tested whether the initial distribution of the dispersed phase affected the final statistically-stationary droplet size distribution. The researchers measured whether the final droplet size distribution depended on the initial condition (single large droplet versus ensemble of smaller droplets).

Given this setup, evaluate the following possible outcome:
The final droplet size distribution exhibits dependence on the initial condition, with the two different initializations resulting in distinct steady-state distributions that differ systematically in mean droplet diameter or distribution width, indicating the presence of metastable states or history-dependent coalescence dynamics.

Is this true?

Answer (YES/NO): NO